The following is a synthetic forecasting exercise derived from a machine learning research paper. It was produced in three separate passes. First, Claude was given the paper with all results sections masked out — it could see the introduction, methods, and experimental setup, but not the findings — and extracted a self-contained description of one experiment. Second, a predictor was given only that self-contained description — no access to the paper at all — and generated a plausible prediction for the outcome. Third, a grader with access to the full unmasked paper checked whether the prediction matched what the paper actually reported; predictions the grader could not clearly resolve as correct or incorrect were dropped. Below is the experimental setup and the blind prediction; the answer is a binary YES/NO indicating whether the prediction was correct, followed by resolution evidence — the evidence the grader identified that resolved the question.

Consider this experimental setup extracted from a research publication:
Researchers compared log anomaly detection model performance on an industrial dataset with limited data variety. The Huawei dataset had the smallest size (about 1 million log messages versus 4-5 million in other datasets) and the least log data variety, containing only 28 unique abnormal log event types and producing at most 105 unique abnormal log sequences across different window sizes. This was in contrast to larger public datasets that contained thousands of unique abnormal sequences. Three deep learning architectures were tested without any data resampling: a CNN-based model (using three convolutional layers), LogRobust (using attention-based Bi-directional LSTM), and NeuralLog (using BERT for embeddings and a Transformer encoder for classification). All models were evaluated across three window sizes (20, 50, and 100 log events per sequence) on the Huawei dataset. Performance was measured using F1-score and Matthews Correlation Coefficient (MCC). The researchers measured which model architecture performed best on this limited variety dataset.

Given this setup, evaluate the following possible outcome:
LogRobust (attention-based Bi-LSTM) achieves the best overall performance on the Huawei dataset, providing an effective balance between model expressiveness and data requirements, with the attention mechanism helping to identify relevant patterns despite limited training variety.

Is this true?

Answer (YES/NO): NO